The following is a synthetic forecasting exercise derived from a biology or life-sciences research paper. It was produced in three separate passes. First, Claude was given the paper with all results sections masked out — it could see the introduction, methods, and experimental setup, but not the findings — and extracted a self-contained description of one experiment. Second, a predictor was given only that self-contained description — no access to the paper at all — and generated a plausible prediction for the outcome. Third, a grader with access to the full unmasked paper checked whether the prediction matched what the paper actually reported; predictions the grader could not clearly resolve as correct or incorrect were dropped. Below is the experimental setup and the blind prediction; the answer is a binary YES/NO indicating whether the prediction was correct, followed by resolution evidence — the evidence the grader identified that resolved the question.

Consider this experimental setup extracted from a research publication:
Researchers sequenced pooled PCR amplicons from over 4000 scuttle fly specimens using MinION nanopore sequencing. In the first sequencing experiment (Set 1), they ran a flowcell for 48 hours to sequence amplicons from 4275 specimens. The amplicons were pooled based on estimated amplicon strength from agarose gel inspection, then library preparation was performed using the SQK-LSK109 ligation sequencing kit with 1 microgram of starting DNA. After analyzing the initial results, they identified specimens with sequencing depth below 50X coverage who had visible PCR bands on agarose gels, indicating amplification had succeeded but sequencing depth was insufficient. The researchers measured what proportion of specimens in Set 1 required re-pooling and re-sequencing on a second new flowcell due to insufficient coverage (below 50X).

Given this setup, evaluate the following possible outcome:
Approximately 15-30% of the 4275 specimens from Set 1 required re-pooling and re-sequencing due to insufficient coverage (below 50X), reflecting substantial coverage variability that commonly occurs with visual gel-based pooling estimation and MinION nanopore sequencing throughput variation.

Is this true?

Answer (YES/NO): NO